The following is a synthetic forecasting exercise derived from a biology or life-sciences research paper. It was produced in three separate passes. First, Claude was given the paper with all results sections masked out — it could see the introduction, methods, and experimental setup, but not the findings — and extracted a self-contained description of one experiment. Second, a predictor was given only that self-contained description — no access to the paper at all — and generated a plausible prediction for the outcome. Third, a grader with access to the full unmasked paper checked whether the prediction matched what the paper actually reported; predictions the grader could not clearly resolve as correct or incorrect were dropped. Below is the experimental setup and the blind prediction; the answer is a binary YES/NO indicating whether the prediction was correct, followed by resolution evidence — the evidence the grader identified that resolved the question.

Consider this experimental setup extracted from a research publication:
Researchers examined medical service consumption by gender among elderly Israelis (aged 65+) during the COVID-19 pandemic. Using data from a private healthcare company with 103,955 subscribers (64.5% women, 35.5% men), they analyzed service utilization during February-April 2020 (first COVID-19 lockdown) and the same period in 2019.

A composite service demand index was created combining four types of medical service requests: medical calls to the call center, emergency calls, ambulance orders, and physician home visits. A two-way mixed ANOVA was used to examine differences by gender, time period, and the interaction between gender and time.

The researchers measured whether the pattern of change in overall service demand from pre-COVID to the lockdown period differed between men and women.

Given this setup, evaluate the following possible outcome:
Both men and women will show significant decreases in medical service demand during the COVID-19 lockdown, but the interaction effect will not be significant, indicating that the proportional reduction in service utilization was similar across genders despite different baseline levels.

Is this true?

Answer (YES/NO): YES